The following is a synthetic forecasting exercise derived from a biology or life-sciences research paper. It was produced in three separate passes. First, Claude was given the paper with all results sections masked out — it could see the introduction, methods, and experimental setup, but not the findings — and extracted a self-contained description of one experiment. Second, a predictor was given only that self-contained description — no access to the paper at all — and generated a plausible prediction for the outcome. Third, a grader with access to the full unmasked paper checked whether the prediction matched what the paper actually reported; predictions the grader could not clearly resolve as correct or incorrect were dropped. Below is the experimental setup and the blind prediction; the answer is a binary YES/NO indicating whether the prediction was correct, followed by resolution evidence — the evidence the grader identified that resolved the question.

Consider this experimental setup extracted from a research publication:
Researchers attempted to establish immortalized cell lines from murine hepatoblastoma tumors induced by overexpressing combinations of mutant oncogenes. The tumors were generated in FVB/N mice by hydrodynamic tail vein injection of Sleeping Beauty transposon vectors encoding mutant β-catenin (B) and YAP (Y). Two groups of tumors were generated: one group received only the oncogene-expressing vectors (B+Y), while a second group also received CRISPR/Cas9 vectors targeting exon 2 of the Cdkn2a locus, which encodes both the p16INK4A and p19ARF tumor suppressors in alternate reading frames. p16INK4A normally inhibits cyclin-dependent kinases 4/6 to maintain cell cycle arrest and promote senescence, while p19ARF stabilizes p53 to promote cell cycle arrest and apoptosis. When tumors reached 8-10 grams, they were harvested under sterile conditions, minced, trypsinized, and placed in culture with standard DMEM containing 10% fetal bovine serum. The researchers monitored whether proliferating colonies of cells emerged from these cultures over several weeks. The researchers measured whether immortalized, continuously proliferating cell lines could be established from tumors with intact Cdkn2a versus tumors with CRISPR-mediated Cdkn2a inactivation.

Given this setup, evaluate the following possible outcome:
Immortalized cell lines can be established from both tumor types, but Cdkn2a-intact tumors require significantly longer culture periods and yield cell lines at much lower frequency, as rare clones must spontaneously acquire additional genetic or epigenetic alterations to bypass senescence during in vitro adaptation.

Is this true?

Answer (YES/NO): NO